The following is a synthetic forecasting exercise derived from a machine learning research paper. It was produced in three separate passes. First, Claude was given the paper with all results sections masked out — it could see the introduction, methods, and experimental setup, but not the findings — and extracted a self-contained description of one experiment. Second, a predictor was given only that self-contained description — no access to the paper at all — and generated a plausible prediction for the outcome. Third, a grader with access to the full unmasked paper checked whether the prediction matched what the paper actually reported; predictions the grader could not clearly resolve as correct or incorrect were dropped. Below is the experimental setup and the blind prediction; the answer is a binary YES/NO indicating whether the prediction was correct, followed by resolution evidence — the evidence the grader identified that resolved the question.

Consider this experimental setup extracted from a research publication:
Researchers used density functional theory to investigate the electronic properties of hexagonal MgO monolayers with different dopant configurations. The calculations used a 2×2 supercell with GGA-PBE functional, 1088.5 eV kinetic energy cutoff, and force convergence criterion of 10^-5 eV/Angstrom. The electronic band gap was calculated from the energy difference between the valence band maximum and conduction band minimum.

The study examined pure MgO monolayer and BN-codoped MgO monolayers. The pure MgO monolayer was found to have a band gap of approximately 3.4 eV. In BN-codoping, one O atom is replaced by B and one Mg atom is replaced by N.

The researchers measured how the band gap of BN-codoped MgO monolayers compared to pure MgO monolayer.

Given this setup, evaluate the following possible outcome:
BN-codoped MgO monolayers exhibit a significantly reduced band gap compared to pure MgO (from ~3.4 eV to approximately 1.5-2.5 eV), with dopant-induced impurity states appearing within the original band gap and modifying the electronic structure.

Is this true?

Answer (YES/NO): NO